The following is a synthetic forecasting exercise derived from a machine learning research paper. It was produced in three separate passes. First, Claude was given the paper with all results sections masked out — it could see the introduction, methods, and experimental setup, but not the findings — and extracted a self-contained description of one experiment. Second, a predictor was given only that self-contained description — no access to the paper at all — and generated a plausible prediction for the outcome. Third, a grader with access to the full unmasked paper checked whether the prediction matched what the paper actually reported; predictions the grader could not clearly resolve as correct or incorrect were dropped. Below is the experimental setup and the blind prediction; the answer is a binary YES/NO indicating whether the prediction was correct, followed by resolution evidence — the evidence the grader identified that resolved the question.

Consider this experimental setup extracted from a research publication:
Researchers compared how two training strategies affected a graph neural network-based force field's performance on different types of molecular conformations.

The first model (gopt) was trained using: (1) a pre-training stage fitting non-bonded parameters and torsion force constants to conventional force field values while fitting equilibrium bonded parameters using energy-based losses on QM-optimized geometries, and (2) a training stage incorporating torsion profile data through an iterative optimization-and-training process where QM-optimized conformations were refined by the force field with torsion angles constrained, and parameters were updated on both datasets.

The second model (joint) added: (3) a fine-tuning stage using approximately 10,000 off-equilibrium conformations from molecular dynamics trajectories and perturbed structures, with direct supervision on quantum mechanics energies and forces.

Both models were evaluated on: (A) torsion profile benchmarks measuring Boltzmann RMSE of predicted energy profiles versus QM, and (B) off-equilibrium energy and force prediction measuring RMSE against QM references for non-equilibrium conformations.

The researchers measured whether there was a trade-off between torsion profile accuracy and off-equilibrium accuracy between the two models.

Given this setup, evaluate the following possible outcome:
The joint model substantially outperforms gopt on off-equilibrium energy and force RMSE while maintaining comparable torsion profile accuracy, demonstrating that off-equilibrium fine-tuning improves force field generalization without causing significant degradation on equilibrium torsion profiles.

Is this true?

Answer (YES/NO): NO